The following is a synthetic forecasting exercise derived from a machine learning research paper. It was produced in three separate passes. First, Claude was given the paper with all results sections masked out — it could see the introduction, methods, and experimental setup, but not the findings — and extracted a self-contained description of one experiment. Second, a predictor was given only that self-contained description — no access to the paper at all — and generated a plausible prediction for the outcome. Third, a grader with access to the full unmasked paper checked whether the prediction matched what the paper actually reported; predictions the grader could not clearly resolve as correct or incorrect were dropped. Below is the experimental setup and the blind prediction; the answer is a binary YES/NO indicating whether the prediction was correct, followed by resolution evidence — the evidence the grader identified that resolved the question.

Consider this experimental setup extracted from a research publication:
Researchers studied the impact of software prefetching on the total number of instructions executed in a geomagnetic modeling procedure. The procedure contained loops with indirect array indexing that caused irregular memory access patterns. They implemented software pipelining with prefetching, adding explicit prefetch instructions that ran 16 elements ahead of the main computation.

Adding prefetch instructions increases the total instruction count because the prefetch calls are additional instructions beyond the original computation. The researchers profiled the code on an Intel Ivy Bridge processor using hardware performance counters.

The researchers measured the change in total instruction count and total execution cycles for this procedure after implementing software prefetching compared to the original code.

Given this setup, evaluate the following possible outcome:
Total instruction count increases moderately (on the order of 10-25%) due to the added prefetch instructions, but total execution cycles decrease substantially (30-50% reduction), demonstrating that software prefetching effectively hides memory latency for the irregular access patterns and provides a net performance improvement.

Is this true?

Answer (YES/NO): NO